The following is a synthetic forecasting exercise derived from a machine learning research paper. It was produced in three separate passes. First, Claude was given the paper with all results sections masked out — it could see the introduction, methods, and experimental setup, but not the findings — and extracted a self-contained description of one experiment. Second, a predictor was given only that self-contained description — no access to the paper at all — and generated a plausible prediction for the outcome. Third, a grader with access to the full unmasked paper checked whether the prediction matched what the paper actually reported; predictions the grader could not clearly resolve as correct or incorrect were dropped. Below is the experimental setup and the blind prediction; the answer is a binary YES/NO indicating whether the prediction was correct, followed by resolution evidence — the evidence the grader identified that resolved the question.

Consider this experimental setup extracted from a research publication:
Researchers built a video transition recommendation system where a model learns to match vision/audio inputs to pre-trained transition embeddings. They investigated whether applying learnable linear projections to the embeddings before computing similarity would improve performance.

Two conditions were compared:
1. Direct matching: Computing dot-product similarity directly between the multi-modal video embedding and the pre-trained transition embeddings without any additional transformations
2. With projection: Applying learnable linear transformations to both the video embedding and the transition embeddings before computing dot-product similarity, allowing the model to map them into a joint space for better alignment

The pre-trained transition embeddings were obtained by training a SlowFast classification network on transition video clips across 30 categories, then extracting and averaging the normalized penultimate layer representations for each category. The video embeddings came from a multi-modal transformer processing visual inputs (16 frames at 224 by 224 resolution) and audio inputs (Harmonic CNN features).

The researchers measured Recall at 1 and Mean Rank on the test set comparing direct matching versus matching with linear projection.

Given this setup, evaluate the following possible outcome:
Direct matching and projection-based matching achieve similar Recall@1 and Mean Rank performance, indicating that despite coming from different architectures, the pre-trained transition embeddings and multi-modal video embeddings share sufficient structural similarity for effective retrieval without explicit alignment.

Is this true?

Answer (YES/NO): NO